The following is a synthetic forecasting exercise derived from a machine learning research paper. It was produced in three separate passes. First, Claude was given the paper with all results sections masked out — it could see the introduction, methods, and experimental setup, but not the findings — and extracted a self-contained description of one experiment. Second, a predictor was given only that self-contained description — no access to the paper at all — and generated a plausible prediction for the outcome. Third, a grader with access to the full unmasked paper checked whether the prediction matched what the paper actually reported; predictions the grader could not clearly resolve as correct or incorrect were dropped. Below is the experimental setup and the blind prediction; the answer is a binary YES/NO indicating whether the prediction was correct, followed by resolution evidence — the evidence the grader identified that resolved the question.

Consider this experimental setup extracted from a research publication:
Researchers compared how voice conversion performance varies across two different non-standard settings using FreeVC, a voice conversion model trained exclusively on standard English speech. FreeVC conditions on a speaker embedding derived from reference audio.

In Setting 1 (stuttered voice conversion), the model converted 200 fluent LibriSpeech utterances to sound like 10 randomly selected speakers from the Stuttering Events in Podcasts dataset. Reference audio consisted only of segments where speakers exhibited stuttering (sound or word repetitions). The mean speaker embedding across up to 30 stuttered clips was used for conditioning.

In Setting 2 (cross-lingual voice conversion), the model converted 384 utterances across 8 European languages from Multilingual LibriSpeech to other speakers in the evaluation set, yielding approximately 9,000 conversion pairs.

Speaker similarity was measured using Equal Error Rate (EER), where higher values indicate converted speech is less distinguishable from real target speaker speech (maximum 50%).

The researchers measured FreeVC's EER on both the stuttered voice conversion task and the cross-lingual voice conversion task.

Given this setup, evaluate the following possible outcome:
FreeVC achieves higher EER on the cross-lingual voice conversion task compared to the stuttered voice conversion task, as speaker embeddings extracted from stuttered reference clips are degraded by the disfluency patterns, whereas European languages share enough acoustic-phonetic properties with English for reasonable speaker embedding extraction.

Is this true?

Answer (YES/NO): NO